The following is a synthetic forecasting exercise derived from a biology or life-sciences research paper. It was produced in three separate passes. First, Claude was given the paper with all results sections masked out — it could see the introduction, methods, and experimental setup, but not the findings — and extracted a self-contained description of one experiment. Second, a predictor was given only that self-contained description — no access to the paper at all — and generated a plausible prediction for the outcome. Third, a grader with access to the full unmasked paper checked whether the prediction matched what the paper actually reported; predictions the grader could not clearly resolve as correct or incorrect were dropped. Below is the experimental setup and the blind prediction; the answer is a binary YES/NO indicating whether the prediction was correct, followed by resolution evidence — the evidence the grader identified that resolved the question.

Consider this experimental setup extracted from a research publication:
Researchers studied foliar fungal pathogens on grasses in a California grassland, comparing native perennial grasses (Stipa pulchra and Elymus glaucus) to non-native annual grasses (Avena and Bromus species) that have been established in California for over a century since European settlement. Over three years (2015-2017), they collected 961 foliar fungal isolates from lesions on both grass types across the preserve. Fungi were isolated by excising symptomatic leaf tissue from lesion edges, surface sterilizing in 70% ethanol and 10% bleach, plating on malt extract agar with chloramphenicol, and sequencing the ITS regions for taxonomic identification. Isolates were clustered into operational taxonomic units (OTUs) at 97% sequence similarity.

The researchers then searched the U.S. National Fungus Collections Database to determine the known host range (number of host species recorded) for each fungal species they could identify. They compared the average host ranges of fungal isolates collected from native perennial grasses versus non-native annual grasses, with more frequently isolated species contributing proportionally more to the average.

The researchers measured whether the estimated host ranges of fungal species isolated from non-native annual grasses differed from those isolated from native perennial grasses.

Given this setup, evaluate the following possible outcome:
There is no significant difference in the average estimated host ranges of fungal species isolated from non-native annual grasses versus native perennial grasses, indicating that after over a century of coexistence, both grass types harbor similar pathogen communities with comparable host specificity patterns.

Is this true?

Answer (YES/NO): NO